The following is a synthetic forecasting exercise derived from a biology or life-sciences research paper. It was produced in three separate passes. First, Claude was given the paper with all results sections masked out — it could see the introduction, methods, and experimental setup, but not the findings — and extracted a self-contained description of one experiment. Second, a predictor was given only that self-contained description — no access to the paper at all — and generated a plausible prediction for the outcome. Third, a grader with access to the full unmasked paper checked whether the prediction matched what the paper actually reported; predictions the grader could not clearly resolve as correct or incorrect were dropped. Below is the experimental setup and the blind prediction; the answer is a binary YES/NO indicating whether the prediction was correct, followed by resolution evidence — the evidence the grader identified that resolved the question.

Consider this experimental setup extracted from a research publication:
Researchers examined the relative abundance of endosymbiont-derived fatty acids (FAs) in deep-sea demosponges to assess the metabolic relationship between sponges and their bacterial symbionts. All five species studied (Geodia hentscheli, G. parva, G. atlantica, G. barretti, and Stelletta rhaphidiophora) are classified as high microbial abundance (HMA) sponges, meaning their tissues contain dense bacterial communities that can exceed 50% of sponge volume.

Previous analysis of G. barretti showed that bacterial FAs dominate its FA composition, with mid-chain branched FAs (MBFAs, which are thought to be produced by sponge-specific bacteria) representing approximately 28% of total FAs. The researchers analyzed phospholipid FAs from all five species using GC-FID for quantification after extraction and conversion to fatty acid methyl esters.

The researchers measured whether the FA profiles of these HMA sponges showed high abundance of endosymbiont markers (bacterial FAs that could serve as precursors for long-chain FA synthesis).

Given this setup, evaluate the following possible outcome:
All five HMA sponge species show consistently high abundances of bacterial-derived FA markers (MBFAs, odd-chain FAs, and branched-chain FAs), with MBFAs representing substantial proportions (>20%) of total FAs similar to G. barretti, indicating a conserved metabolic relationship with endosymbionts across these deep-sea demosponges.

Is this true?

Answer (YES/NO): YES